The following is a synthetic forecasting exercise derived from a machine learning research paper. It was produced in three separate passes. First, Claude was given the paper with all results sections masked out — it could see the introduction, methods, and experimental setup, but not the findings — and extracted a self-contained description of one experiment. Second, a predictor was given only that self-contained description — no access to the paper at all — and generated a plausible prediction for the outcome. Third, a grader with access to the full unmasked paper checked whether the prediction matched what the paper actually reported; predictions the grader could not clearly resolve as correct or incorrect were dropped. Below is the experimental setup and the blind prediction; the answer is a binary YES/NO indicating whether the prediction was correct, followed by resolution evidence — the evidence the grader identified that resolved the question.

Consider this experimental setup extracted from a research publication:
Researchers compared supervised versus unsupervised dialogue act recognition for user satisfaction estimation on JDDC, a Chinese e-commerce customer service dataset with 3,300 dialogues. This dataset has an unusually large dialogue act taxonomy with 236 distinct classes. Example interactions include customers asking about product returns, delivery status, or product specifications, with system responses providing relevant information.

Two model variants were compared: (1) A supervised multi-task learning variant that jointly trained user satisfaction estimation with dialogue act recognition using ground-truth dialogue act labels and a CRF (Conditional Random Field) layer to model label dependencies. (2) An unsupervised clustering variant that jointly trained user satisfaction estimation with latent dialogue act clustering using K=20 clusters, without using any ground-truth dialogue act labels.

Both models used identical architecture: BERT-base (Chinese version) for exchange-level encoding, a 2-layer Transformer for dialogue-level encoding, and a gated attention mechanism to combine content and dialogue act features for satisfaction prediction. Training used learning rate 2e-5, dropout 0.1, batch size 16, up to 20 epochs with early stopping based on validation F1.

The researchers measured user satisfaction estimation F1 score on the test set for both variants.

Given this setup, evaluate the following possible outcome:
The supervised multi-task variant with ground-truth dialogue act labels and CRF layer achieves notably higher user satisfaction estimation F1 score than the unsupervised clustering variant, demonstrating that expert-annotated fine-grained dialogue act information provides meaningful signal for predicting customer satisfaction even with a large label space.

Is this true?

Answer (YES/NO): NO